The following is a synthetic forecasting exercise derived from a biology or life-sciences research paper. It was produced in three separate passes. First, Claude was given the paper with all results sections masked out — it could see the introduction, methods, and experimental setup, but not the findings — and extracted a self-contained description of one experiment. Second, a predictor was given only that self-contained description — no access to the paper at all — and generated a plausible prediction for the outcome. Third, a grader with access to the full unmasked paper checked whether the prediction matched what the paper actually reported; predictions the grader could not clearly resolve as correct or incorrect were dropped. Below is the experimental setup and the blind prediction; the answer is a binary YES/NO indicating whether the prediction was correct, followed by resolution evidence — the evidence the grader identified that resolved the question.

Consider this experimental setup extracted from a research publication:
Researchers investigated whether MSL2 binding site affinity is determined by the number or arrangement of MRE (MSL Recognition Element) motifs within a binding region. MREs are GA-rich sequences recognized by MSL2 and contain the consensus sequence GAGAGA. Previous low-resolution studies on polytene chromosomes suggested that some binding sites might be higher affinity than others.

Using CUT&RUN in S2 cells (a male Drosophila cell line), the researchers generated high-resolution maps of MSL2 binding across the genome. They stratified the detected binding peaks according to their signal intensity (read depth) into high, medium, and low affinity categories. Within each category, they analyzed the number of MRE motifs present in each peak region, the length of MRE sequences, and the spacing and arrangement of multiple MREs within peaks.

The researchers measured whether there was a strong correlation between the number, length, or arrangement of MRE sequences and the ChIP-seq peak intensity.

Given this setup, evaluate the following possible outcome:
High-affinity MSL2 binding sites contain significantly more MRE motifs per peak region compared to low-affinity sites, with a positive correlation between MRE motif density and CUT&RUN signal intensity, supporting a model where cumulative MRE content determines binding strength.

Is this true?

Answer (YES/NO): NO